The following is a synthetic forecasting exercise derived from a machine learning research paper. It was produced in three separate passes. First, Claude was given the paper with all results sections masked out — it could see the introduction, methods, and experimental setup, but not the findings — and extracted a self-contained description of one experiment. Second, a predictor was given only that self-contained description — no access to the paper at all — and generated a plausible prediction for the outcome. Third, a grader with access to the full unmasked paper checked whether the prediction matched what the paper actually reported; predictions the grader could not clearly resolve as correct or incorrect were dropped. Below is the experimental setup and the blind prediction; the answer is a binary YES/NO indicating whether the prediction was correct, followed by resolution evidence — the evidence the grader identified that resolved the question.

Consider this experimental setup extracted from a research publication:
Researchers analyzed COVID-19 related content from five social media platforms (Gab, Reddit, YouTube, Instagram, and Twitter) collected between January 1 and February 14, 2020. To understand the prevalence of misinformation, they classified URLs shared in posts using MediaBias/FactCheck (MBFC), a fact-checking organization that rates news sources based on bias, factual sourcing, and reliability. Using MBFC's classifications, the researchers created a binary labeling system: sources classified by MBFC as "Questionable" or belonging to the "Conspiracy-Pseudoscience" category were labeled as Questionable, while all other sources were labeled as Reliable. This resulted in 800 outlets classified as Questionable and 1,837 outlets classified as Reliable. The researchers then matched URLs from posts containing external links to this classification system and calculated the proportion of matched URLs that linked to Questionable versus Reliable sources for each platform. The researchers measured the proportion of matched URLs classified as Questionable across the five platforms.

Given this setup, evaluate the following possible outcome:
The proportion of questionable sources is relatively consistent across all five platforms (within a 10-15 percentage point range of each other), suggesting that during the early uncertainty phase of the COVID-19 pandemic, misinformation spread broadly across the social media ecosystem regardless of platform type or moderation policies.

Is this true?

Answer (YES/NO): NO